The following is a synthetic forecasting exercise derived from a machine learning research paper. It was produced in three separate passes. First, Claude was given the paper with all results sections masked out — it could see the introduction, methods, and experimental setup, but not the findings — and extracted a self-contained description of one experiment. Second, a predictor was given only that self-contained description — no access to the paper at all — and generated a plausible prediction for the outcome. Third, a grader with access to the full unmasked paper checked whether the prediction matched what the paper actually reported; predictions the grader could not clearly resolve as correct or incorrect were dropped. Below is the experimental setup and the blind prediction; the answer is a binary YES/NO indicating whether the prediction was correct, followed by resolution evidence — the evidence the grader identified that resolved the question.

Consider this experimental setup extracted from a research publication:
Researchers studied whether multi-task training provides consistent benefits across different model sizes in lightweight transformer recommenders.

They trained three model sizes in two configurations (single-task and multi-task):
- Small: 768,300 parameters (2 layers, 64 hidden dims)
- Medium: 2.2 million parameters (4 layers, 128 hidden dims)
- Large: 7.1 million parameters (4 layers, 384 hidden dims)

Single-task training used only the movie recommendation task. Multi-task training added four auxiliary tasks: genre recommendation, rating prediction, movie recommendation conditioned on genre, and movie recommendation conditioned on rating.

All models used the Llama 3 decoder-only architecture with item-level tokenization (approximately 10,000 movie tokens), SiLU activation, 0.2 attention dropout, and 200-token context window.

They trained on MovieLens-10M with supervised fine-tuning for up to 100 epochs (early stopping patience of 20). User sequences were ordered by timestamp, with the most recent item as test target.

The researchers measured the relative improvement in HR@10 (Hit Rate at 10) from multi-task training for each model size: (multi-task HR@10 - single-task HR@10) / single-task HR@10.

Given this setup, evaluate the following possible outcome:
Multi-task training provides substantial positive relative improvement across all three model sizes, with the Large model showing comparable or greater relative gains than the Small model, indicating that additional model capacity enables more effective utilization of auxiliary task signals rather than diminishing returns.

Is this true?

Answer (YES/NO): NO